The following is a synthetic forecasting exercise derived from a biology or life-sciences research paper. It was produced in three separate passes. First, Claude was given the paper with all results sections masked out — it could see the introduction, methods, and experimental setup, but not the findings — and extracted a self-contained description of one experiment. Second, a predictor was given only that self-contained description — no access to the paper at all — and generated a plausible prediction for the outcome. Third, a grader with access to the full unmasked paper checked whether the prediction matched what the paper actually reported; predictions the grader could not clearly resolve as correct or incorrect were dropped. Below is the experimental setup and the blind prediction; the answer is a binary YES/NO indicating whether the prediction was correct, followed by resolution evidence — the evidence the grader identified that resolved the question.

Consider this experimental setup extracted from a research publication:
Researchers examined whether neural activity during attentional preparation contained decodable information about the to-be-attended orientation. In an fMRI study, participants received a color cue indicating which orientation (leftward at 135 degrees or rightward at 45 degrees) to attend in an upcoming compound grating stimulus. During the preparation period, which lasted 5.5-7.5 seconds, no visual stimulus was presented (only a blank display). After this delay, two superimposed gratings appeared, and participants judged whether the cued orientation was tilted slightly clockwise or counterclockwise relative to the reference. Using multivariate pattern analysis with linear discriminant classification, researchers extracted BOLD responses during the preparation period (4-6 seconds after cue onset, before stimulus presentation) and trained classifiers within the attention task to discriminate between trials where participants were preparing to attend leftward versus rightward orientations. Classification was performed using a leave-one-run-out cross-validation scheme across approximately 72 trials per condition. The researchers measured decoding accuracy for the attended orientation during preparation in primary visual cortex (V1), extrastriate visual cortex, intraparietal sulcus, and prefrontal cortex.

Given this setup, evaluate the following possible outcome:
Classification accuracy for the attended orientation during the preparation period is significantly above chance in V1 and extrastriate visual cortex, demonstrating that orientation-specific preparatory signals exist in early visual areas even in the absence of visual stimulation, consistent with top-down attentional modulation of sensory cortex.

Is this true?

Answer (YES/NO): YES